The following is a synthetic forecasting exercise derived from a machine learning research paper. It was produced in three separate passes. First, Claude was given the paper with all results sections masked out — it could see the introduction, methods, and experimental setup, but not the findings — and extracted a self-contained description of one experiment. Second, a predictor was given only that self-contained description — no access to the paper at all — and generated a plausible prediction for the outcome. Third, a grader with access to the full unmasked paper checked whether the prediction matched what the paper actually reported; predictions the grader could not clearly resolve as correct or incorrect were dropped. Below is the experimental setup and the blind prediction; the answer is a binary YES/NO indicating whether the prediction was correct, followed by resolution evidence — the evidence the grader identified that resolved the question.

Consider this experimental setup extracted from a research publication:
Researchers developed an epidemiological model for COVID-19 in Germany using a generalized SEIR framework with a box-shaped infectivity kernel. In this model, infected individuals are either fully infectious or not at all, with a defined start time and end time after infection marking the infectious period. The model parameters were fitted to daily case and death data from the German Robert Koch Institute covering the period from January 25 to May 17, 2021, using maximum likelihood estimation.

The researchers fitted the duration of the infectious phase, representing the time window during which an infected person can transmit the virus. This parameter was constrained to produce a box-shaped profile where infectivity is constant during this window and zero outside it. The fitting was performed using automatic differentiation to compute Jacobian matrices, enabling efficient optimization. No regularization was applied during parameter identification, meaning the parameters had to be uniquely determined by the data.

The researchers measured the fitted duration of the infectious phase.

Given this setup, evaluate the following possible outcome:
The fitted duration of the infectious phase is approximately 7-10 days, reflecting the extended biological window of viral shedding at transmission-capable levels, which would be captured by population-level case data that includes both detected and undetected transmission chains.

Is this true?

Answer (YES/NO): NO